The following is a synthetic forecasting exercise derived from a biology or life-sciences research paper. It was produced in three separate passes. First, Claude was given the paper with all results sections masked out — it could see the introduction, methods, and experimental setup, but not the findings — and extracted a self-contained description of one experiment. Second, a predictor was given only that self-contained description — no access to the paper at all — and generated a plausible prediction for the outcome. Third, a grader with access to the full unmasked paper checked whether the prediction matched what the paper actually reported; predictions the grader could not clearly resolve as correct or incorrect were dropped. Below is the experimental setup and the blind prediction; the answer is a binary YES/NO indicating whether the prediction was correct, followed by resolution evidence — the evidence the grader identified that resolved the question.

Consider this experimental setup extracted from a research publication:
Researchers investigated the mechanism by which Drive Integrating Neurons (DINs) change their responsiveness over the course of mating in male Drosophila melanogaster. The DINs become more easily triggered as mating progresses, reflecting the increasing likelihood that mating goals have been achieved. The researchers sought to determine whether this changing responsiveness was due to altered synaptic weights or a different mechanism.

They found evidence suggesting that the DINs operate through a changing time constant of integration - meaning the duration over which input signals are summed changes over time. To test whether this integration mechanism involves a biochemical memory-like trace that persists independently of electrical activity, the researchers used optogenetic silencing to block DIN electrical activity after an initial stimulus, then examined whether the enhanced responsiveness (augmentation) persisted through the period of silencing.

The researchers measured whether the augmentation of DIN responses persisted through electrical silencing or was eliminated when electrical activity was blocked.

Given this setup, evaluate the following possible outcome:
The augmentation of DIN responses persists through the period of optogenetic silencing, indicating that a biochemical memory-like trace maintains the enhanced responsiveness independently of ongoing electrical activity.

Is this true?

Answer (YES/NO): YES